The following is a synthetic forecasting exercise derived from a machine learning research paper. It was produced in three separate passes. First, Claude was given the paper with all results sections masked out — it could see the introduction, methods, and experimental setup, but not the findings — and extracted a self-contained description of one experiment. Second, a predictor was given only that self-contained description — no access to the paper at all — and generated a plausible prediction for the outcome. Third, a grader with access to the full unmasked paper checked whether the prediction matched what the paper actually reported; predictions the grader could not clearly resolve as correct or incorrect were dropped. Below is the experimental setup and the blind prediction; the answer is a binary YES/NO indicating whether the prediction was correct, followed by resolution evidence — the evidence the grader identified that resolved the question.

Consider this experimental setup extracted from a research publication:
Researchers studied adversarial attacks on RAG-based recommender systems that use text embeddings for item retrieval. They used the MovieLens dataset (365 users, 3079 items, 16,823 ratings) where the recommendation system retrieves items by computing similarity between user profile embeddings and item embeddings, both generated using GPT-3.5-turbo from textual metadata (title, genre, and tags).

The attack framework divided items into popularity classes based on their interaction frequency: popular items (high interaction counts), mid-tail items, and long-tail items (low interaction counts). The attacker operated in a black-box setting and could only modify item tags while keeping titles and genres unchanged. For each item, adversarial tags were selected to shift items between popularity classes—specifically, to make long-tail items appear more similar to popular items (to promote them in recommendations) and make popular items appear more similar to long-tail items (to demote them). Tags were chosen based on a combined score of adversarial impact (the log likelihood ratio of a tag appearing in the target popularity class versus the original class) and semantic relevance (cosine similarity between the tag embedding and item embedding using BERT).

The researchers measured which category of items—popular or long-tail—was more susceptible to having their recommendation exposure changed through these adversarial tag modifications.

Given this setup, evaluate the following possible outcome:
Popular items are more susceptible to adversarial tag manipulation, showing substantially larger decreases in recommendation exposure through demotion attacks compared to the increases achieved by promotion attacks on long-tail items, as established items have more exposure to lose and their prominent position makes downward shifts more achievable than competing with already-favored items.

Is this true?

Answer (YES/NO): YES